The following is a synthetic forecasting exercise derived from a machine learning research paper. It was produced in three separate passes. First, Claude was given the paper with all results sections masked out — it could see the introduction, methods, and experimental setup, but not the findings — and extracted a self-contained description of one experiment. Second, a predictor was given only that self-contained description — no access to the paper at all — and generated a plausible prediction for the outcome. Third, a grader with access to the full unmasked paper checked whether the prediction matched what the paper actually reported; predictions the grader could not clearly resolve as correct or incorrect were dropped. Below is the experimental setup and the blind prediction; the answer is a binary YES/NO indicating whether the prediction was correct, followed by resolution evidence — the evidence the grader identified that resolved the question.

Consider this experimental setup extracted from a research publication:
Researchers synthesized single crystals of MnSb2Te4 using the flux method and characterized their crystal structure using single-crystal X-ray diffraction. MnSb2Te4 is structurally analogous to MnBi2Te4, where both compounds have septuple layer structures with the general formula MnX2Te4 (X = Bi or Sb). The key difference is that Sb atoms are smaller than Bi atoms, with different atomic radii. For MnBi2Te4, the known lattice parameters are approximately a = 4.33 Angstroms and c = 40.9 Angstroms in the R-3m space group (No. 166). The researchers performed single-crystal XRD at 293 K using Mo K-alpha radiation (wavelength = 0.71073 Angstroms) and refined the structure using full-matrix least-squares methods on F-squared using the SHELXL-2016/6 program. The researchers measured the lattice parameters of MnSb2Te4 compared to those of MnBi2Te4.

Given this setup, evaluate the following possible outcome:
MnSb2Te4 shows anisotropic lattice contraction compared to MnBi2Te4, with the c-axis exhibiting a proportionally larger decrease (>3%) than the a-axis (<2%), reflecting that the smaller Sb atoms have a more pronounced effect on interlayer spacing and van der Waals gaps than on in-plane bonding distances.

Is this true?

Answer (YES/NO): NO